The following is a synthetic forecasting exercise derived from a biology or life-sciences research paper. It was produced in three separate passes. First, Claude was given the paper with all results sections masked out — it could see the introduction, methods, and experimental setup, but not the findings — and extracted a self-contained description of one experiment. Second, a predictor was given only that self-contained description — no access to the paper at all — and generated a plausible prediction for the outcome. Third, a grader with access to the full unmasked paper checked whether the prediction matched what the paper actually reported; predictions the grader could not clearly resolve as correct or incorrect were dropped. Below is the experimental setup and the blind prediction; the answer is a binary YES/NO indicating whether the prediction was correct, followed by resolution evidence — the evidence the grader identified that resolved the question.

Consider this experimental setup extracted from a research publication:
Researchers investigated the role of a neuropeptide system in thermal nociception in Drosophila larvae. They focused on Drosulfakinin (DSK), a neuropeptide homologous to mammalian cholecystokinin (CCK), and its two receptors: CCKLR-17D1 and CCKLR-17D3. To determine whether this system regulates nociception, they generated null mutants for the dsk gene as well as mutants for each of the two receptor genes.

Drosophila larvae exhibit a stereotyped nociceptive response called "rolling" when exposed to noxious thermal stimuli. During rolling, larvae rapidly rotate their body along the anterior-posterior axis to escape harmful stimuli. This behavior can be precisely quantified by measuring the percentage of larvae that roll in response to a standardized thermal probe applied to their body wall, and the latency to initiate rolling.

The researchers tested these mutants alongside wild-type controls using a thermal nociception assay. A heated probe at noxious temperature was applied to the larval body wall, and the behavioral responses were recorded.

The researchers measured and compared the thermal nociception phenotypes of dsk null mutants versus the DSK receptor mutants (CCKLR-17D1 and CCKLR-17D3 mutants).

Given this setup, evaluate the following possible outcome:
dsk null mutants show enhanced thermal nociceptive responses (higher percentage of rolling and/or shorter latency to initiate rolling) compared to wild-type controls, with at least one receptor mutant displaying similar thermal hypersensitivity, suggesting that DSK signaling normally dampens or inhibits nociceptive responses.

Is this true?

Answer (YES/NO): YES